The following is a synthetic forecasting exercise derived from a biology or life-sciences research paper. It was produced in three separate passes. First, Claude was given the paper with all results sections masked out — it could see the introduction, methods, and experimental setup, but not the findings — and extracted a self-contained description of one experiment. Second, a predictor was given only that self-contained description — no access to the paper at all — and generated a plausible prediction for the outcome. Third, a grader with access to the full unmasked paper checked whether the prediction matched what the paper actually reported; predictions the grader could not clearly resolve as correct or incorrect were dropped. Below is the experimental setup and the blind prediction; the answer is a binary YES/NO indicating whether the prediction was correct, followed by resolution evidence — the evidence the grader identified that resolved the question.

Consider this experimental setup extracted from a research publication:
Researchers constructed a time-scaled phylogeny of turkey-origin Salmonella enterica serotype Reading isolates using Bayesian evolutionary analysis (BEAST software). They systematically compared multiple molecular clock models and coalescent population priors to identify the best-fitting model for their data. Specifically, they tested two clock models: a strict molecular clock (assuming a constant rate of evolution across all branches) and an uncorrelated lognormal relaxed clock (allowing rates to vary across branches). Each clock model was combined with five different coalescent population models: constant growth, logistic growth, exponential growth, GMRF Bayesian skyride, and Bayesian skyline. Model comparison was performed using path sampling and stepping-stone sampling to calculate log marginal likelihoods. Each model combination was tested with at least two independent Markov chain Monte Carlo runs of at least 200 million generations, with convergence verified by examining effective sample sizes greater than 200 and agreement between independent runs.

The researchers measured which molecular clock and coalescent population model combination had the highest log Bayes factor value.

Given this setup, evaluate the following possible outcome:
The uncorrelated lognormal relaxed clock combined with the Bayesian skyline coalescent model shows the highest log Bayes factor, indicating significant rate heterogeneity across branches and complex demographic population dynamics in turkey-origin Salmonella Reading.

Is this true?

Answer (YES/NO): NO